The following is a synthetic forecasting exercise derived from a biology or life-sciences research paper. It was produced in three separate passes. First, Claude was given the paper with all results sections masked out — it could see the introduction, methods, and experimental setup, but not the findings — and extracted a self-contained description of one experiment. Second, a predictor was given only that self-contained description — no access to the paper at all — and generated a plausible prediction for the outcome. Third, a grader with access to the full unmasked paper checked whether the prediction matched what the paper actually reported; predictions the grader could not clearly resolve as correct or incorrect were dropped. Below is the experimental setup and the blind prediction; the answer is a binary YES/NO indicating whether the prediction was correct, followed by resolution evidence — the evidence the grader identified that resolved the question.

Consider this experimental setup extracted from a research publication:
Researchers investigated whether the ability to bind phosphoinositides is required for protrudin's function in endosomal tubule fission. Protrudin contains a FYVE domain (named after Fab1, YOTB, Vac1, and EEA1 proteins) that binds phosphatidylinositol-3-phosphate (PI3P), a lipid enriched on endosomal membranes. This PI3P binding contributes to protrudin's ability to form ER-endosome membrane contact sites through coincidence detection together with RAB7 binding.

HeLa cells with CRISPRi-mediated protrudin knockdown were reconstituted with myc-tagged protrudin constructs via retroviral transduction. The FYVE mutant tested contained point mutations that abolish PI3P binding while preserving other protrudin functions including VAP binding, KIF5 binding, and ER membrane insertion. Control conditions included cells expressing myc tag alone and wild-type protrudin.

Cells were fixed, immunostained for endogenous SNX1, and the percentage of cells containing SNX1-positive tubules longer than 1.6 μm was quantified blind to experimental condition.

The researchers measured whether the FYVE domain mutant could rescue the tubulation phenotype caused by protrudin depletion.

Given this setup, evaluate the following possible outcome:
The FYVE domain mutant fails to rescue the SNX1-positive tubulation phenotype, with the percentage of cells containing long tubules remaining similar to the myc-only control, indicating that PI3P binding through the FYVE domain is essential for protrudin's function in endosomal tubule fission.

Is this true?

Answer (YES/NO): YES